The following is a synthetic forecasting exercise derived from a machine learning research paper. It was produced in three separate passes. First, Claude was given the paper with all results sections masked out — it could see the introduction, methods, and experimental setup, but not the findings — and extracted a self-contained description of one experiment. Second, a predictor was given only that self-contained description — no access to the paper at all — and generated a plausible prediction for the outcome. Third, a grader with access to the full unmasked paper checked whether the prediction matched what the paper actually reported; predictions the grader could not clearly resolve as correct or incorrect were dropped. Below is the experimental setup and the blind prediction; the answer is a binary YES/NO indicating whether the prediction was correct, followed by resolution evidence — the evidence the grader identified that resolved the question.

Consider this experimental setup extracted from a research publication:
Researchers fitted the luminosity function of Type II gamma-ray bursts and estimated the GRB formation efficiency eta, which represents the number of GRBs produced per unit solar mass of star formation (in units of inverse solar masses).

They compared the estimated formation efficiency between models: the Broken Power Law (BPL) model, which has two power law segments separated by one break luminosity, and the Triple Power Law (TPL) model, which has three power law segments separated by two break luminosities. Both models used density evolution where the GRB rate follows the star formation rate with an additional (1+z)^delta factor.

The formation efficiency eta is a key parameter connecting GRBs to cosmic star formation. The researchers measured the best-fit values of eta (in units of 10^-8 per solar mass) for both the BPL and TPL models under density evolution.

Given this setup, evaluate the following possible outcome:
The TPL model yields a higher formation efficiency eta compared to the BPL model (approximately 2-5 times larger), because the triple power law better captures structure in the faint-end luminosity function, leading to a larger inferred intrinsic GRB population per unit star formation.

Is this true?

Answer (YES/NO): YES